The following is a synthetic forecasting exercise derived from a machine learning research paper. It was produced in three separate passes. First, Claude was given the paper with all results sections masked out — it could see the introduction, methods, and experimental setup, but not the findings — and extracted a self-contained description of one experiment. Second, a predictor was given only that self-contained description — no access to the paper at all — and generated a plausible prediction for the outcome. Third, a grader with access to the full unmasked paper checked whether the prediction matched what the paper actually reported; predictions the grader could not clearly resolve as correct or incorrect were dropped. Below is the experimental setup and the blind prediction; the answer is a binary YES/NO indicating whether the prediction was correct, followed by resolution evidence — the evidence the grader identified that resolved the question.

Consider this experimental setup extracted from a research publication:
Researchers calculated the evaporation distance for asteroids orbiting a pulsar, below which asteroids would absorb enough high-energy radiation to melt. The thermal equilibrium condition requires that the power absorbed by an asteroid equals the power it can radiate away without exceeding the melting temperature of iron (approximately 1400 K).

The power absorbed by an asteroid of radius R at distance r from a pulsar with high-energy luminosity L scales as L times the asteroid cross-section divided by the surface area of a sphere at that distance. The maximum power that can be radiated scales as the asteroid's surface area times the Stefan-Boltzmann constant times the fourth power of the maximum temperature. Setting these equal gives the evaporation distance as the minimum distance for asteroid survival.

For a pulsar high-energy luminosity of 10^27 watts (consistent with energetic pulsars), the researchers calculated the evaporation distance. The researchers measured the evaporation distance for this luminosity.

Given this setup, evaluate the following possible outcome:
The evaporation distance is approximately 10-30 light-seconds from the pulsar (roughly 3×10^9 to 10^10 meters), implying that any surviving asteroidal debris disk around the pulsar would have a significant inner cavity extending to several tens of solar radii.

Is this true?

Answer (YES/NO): NO